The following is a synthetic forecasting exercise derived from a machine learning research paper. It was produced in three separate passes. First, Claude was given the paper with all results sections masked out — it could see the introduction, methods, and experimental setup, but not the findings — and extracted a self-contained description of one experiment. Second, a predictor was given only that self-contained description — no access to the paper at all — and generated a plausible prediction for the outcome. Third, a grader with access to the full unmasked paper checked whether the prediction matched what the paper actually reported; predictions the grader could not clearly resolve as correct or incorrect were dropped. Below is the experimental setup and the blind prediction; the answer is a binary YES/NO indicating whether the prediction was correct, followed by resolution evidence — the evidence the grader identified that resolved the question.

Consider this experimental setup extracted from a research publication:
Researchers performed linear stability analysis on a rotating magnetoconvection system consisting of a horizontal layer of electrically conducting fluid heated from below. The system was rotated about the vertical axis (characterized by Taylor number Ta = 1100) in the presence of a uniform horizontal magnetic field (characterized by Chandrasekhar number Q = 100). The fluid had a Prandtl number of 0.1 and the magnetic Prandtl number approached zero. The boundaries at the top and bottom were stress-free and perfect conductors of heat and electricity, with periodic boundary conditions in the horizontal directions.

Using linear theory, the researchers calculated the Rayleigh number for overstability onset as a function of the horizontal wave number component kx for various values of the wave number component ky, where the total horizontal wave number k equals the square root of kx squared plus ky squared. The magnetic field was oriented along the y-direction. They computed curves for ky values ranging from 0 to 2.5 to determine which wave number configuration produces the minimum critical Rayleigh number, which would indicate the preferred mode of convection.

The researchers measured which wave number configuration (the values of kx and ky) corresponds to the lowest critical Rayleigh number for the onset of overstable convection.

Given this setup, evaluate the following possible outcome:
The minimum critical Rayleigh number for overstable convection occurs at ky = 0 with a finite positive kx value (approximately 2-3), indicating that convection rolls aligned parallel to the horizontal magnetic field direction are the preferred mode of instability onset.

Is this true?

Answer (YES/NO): YES